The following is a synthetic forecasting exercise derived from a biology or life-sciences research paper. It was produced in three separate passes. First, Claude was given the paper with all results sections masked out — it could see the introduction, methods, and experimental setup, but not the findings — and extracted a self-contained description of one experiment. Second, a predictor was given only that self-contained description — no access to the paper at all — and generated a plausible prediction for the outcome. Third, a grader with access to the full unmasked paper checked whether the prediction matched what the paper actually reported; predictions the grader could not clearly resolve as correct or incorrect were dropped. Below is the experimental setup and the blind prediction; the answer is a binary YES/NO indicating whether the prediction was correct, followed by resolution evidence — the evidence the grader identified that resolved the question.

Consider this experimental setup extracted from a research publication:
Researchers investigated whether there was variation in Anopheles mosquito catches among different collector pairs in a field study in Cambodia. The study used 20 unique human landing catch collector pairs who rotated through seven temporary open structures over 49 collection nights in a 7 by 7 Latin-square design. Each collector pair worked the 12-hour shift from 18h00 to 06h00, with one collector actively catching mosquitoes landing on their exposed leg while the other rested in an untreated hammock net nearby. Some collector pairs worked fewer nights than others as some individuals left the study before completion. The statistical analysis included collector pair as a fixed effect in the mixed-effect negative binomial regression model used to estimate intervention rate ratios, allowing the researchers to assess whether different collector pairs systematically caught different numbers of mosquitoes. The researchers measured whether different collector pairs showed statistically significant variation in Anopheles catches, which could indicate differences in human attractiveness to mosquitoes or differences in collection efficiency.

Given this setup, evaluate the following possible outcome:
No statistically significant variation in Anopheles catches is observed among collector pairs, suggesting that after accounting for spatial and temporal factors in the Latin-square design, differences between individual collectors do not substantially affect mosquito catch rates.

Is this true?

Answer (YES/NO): NO